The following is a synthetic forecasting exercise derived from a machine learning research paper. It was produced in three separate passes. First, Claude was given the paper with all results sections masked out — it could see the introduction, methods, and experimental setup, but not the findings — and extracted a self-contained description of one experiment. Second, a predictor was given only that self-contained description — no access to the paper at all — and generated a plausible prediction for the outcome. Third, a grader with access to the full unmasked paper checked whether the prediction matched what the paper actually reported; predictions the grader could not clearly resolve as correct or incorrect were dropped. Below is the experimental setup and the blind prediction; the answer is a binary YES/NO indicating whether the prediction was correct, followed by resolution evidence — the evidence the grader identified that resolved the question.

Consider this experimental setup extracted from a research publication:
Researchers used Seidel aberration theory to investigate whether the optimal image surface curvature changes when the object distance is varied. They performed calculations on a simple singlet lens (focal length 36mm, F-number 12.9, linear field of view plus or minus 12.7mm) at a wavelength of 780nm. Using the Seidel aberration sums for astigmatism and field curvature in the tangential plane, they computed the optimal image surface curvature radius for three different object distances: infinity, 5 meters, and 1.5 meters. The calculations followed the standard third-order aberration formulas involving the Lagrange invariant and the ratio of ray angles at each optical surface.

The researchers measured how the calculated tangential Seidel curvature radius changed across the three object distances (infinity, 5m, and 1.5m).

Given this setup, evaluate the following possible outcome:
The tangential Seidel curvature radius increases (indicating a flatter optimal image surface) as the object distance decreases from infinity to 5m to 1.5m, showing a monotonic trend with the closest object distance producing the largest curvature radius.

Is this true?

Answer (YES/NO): NO